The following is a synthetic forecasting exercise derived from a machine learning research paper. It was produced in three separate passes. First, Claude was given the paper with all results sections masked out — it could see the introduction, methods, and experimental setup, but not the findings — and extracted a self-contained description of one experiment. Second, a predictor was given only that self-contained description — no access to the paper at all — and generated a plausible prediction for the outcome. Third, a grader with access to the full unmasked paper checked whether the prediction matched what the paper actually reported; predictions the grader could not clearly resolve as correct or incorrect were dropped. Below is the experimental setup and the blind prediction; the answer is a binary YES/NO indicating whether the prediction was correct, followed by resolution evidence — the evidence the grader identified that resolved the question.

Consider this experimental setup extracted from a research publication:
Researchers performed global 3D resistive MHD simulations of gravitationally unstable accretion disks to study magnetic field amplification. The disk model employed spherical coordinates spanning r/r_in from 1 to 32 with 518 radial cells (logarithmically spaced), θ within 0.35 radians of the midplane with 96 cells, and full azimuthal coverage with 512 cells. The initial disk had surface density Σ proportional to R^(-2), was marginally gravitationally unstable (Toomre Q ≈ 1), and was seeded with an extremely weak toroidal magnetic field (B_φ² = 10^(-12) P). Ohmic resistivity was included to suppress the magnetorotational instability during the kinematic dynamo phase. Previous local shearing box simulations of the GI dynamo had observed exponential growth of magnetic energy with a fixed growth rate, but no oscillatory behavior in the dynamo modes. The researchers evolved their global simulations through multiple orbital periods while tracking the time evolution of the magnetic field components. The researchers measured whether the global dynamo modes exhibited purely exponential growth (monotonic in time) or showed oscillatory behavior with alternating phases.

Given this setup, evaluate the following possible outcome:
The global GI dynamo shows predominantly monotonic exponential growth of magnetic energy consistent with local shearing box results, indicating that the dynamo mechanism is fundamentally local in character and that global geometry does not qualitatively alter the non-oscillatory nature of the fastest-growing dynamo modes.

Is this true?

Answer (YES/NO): NO